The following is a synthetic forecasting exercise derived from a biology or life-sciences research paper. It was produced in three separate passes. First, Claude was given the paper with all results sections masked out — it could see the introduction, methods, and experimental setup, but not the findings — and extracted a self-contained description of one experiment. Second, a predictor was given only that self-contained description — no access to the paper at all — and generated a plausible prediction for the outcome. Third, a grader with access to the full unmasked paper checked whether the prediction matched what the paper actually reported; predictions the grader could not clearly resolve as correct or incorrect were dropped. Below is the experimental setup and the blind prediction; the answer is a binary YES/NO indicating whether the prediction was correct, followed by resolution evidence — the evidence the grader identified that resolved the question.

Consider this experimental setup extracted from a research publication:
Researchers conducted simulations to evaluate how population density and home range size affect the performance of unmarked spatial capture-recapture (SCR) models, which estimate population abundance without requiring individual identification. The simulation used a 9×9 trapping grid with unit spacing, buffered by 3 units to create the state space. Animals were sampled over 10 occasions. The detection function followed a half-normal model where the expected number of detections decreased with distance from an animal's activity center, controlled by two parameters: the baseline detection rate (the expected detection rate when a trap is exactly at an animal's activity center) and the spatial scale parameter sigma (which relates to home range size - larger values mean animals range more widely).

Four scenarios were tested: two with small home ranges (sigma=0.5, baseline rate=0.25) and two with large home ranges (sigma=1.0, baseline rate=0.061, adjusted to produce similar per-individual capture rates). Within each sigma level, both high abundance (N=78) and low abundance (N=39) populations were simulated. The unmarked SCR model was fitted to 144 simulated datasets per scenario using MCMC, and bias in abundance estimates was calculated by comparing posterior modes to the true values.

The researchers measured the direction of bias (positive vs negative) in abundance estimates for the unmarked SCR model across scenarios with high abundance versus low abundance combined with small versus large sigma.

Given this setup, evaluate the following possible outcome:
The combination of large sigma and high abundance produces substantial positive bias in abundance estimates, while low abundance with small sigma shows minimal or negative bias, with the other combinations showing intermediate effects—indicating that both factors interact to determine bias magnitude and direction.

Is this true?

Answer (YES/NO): NO